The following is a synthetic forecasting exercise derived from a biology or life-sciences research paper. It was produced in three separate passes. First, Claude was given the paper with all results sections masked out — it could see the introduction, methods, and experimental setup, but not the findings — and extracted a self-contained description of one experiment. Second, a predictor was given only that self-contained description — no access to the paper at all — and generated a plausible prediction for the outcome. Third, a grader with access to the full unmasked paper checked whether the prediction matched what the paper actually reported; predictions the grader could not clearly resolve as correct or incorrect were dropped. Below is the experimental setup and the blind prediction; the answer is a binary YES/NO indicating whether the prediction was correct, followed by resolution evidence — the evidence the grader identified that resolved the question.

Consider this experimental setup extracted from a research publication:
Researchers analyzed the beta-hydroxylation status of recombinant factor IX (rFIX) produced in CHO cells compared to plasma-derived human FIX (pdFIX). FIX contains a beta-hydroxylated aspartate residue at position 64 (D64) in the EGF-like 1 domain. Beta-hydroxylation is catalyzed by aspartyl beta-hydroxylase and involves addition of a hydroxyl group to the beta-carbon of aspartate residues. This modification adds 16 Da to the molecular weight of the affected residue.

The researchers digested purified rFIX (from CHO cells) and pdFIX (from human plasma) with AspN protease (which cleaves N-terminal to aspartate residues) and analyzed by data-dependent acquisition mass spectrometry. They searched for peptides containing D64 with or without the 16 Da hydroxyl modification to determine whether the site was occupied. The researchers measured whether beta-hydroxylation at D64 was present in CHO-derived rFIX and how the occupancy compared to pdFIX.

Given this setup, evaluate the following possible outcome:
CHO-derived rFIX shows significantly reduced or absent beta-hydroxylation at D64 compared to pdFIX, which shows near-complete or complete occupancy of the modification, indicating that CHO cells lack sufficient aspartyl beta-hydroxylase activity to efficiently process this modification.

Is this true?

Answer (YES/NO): NO